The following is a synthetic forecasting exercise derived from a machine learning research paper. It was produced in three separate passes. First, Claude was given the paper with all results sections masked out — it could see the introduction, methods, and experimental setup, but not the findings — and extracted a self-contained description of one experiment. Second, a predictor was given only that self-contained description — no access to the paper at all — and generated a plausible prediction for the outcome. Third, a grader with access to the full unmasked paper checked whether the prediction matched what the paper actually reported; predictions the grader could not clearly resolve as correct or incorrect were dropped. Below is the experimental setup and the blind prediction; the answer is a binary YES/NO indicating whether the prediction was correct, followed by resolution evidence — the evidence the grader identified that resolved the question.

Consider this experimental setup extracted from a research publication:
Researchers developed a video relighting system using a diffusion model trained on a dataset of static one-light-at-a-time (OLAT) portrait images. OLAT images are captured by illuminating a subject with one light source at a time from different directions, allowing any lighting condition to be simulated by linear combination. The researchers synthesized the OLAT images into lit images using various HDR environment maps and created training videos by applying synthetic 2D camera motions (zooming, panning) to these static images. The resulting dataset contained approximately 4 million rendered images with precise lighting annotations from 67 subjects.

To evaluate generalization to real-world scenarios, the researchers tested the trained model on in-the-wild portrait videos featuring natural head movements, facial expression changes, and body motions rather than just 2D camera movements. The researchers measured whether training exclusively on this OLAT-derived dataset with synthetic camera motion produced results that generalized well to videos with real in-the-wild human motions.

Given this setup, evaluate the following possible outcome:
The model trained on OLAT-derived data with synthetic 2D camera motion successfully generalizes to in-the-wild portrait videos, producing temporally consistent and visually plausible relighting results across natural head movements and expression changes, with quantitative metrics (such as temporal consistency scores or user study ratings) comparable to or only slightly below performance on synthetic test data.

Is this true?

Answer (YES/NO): NO